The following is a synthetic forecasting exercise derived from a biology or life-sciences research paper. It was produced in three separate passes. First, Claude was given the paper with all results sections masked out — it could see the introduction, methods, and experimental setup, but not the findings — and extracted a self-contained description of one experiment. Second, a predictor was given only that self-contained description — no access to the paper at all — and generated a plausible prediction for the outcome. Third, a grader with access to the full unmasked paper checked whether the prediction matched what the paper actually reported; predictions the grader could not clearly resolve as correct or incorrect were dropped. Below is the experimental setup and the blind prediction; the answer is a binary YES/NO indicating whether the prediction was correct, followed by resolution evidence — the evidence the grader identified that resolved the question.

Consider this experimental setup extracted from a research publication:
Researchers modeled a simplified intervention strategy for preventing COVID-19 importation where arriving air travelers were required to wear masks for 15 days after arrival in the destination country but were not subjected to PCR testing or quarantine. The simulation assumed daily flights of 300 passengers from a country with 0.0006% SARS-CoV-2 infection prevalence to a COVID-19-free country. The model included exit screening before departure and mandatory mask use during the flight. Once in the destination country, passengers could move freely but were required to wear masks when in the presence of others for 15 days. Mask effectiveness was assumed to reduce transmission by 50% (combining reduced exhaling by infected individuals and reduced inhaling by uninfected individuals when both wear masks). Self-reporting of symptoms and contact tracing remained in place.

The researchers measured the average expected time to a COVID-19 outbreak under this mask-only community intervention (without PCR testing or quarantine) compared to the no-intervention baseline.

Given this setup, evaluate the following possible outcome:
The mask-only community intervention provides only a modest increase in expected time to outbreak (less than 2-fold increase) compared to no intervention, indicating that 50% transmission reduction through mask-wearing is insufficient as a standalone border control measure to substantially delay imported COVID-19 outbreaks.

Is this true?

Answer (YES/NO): NO